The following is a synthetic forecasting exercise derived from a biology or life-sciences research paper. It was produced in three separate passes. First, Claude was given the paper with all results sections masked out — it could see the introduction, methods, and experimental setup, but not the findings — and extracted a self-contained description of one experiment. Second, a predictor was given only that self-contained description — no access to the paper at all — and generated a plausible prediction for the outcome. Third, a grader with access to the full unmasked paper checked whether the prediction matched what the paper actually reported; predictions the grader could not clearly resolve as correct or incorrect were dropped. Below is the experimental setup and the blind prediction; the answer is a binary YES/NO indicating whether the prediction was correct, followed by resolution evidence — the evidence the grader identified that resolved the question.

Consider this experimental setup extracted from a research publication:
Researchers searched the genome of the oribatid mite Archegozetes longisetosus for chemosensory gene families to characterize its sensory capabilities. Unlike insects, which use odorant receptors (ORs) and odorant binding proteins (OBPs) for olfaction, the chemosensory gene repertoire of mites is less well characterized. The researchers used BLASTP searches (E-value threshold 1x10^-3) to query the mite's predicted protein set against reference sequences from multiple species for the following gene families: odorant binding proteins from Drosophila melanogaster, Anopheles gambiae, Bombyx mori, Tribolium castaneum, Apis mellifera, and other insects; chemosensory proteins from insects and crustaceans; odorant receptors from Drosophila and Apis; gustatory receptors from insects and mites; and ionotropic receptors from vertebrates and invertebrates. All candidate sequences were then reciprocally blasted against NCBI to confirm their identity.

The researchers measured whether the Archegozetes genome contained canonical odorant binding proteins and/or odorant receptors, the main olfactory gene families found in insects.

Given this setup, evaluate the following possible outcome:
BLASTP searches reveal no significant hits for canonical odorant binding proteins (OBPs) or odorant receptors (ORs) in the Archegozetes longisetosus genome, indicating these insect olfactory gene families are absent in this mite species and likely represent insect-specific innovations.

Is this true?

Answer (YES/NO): YES